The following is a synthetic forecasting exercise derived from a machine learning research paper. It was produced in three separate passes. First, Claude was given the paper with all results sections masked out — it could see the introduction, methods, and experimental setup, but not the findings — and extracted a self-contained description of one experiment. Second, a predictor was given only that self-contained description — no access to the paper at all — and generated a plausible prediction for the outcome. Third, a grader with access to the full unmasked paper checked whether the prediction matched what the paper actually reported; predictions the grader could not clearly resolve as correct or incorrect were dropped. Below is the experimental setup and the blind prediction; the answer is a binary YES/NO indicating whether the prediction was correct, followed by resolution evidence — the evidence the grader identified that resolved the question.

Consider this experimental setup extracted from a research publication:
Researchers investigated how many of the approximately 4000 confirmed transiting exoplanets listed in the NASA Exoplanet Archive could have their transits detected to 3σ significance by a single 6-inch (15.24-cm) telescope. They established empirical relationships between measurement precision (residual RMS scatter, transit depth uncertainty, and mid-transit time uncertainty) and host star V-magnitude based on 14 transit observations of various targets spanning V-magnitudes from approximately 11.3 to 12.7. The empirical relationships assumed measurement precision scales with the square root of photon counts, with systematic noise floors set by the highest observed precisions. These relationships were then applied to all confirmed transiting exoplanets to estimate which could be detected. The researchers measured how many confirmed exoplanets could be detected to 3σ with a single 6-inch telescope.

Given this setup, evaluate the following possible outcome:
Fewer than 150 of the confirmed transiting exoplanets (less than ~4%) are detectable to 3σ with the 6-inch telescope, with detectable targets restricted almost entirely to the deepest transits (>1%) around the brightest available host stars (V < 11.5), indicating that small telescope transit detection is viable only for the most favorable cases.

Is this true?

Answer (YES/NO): NO